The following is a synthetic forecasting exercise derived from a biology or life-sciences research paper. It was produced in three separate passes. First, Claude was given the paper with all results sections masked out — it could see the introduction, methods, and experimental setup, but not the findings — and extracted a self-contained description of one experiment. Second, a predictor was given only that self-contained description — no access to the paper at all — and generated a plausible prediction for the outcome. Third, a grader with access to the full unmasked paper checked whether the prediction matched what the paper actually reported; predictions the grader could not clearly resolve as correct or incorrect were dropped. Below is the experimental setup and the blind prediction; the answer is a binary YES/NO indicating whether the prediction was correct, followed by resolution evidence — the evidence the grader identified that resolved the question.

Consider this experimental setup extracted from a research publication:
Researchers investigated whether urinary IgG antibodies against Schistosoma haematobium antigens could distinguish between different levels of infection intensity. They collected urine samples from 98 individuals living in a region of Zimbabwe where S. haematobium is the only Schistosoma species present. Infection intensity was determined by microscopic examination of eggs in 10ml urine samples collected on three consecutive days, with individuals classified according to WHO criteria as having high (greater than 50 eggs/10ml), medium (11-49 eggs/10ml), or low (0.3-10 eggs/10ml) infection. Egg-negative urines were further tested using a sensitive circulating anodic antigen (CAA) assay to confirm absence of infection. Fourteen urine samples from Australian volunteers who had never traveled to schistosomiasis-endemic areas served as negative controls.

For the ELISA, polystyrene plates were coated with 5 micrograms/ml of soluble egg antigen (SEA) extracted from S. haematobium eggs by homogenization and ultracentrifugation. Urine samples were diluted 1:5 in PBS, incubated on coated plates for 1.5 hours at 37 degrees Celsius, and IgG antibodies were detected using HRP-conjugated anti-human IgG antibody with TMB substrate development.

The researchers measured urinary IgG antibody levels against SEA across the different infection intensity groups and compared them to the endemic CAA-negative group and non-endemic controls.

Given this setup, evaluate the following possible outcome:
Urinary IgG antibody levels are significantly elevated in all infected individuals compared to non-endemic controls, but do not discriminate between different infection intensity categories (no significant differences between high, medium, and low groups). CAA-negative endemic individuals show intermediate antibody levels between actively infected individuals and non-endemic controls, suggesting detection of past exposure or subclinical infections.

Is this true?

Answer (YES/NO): NO